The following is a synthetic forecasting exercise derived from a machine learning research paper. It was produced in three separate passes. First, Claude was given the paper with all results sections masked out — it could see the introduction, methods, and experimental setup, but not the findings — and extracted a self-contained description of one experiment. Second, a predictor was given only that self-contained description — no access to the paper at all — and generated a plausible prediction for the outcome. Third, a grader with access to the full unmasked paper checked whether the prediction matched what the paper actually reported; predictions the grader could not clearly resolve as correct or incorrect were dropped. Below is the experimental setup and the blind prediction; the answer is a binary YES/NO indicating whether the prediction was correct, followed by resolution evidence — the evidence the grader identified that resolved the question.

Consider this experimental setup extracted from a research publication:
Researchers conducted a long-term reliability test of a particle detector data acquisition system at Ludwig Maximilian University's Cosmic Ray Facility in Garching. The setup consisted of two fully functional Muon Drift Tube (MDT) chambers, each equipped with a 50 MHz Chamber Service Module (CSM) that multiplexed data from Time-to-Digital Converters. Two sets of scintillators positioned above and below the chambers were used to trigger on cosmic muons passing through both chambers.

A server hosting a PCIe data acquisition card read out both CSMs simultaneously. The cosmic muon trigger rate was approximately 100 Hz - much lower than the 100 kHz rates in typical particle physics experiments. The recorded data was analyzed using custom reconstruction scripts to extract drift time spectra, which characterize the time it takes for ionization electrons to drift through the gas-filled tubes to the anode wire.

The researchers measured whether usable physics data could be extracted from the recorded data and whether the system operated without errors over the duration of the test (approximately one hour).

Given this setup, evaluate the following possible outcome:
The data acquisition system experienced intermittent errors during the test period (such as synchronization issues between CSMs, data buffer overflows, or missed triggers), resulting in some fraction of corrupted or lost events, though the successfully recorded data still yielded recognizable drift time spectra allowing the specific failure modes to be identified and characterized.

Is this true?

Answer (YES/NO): NO